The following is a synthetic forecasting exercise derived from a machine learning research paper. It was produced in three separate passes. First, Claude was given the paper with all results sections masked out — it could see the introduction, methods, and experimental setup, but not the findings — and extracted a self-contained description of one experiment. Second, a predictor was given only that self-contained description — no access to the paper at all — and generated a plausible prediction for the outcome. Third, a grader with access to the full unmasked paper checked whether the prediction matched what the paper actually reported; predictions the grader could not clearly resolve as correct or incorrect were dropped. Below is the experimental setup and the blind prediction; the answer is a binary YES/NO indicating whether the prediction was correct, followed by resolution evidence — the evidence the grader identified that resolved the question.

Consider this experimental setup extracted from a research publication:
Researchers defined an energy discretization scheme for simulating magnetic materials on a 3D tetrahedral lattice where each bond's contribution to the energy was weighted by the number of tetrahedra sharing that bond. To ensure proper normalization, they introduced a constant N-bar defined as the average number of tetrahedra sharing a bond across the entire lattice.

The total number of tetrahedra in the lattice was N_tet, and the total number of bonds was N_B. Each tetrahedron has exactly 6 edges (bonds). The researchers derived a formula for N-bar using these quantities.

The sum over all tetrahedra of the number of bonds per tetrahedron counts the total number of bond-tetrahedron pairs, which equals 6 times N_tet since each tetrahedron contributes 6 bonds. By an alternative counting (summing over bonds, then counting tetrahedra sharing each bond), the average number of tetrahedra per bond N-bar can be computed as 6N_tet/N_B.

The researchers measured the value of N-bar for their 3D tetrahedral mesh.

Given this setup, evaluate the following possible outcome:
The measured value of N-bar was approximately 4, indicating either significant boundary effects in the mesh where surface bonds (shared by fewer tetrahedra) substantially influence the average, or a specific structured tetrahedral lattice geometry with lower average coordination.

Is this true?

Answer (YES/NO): NO